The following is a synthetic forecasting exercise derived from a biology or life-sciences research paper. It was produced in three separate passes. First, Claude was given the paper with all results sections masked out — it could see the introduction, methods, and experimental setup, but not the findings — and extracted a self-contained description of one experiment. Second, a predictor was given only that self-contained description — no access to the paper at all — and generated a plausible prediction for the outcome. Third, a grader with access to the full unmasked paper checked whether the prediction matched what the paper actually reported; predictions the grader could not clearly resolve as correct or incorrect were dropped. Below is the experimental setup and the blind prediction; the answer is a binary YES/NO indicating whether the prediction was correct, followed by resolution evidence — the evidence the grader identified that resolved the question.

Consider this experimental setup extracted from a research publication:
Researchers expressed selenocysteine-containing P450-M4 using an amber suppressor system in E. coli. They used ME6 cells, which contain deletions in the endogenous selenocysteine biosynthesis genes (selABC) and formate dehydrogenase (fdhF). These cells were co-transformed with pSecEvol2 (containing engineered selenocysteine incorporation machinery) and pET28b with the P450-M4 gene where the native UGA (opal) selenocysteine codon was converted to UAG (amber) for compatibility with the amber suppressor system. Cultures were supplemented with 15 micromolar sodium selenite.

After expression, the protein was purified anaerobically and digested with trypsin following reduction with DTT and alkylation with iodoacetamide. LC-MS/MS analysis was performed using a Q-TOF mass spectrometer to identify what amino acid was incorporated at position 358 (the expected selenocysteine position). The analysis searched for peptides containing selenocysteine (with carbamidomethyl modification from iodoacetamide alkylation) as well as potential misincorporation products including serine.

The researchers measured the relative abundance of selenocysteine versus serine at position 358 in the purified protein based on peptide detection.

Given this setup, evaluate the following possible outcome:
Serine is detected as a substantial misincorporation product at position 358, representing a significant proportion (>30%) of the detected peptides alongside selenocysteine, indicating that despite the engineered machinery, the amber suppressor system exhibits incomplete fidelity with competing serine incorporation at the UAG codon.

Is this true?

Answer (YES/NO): YES